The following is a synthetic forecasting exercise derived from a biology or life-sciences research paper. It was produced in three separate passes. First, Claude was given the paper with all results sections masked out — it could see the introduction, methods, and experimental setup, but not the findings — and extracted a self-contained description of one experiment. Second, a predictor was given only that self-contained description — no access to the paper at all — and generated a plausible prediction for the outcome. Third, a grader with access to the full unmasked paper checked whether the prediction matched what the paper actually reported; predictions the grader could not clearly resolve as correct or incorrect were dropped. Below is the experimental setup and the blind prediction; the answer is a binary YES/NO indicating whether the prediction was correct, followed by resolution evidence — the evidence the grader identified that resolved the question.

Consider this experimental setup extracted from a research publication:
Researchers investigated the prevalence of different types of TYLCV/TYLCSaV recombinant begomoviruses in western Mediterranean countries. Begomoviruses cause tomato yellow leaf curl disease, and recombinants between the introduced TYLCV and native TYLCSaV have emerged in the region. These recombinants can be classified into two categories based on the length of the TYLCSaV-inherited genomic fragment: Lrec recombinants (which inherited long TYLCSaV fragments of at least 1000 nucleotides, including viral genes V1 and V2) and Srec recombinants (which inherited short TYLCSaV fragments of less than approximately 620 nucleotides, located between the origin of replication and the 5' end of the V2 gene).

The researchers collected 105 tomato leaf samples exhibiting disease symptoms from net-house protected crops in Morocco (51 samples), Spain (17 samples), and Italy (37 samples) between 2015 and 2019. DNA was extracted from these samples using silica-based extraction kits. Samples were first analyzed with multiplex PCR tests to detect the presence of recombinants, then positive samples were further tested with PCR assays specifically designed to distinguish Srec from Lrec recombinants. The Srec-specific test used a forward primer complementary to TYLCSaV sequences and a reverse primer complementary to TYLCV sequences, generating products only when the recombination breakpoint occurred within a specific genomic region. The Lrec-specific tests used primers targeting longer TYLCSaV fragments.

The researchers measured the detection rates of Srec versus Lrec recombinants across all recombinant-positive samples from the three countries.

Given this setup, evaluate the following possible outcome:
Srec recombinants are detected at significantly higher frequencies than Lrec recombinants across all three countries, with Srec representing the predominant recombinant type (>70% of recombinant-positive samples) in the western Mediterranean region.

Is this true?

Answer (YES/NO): YES